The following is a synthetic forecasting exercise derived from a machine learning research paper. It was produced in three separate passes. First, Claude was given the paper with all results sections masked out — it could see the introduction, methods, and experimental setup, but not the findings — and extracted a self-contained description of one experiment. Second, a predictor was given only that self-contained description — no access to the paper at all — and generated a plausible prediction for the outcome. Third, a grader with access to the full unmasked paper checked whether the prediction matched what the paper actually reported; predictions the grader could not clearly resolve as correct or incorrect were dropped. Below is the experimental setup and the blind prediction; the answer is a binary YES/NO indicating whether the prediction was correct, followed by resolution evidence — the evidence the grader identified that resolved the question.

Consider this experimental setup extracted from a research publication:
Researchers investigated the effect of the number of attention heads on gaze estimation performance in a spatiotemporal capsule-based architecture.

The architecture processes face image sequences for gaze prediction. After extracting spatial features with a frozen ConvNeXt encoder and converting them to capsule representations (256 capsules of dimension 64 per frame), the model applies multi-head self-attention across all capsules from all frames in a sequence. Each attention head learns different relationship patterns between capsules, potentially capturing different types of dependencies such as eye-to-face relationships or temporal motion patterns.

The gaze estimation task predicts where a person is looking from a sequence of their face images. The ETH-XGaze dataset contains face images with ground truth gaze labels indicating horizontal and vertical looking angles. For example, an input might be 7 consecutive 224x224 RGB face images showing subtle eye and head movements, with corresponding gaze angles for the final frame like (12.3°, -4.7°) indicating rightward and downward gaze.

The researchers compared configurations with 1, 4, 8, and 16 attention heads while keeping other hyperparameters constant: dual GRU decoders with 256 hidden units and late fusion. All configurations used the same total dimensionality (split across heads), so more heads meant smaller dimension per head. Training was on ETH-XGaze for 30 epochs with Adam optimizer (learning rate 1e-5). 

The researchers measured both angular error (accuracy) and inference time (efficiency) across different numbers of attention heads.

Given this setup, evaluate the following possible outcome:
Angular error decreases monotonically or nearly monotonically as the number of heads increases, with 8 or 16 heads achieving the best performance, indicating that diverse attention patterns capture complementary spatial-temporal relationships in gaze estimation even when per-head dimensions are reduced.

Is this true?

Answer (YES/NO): NO